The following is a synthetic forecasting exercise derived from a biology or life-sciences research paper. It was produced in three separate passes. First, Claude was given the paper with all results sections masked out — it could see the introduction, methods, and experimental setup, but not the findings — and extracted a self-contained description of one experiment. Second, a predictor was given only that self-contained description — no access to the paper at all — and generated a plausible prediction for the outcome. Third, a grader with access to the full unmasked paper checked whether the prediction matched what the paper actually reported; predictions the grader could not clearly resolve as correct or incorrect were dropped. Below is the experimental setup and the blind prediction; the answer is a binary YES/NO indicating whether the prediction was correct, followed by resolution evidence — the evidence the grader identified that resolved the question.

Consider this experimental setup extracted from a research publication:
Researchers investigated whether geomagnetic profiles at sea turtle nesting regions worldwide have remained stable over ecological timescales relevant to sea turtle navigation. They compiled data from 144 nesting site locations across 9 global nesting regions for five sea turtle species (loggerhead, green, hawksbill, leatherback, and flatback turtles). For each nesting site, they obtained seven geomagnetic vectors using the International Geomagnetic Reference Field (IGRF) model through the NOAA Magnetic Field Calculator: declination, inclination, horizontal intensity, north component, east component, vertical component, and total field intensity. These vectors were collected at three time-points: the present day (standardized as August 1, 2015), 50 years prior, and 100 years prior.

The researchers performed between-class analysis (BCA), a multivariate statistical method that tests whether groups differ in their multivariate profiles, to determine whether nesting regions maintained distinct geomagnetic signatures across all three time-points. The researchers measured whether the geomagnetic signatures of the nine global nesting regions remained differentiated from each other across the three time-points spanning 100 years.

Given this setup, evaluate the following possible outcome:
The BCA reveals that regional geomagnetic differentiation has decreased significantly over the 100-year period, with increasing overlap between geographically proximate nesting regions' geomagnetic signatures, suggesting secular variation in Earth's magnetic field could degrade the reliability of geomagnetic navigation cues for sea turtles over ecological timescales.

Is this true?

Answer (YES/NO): NO